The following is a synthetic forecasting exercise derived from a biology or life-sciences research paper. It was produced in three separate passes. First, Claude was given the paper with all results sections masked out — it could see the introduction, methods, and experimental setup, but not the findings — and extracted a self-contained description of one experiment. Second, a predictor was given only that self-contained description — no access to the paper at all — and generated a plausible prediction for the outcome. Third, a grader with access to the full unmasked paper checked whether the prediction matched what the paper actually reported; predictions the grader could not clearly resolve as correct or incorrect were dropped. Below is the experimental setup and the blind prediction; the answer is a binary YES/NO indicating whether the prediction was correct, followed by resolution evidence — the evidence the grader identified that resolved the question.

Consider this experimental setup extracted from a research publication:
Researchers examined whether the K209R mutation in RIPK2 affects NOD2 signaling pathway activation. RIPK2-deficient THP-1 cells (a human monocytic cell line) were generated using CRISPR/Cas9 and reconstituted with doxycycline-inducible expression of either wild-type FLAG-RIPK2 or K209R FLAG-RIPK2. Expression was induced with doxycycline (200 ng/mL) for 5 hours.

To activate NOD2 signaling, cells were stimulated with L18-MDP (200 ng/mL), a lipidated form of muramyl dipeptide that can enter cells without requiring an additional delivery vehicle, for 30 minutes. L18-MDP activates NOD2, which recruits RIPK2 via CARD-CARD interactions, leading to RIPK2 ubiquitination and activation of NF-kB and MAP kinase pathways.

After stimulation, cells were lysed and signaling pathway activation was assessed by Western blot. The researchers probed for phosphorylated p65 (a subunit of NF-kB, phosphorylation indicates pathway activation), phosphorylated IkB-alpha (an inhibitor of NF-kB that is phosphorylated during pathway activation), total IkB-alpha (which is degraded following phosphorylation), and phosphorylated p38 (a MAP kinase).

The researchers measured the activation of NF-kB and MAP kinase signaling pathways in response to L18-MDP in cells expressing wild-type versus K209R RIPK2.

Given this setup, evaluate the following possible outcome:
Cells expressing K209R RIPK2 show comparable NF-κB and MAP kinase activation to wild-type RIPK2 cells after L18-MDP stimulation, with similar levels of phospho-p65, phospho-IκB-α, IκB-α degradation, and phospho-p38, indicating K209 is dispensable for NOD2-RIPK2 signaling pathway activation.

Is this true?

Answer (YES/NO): NO